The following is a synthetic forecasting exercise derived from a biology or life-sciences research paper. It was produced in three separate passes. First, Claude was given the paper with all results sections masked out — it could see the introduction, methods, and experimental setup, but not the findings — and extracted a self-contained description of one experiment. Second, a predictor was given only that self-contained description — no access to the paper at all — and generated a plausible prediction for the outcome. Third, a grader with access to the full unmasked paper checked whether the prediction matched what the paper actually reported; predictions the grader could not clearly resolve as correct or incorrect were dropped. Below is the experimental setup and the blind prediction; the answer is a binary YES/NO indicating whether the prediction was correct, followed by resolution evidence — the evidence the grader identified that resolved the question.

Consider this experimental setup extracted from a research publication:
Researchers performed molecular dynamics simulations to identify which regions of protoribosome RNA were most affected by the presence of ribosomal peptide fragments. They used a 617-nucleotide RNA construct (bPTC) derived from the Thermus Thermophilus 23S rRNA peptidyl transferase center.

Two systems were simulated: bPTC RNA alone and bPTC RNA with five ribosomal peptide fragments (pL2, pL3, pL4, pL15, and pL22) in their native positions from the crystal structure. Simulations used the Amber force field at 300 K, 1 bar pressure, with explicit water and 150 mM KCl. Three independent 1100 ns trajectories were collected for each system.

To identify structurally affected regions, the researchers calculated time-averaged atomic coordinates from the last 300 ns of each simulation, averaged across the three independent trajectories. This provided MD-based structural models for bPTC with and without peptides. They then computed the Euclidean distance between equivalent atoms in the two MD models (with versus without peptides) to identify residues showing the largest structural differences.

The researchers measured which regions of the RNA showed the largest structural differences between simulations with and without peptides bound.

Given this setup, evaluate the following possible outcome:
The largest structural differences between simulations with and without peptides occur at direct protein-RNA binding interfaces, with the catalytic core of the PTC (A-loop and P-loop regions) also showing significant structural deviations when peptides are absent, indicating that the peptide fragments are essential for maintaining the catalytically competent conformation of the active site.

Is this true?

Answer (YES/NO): NO